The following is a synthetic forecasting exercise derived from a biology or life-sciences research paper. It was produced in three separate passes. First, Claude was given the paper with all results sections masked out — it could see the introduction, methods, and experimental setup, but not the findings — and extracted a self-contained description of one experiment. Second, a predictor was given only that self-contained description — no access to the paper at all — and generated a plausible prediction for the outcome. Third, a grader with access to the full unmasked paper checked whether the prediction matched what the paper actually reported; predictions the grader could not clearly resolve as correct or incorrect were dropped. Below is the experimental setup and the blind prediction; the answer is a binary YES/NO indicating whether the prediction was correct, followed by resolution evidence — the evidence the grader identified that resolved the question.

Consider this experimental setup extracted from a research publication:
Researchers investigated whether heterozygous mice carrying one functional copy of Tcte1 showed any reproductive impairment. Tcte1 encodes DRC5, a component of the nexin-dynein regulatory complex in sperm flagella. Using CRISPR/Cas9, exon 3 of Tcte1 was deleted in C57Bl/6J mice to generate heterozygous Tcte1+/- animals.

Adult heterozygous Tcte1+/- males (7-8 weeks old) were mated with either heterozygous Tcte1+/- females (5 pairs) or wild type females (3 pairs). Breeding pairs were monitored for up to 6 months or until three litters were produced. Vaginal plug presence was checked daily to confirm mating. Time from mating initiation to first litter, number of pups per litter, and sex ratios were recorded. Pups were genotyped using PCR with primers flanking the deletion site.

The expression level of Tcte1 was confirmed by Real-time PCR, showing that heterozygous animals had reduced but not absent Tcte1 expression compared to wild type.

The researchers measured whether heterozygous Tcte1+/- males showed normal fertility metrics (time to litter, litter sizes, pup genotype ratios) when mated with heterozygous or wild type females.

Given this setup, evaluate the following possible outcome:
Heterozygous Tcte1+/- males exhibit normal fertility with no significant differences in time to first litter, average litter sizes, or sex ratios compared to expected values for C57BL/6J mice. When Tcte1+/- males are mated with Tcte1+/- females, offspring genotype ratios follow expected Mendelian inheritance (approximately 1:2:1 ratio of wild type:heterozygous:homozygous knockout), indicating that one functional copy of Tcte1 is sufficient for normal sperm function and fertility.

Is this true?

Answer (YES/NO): NO